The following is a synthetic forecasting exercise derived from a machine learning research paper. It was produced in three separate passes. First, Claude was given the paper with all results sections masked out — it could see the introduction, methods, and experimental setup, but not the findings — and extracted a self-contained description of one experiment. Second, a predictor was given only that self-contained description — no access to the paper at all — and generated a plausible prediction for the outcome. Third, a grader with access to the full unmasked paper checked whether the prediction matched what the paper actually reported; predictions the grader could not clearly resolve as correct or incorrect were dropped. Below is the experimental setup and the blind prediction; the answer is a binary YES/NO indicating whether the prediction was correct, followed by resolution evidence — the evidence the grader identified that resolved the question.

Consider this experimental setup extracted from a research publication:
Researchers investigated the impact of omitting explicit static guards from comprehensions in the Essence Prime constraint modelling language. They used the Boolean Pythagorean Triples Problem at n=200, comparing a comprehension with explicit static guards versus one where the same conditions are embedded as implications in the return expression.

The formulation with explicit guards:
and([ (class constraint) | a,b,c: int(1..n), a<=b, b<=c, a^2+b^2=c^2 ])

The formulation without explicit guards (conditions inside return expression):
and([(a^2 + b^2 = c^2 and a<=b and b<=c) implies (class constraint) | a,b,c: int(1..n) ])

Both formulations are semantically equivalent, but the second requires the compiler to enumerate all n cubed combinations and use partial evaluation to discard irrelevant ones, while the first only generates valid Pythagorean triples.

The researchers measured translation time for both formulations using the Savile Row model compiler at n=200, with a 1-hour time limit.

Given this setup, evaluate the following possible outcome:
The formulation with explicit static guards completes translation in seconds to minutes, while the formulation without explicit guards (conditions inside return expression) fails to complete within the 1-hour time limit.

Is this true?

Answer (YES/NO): YES